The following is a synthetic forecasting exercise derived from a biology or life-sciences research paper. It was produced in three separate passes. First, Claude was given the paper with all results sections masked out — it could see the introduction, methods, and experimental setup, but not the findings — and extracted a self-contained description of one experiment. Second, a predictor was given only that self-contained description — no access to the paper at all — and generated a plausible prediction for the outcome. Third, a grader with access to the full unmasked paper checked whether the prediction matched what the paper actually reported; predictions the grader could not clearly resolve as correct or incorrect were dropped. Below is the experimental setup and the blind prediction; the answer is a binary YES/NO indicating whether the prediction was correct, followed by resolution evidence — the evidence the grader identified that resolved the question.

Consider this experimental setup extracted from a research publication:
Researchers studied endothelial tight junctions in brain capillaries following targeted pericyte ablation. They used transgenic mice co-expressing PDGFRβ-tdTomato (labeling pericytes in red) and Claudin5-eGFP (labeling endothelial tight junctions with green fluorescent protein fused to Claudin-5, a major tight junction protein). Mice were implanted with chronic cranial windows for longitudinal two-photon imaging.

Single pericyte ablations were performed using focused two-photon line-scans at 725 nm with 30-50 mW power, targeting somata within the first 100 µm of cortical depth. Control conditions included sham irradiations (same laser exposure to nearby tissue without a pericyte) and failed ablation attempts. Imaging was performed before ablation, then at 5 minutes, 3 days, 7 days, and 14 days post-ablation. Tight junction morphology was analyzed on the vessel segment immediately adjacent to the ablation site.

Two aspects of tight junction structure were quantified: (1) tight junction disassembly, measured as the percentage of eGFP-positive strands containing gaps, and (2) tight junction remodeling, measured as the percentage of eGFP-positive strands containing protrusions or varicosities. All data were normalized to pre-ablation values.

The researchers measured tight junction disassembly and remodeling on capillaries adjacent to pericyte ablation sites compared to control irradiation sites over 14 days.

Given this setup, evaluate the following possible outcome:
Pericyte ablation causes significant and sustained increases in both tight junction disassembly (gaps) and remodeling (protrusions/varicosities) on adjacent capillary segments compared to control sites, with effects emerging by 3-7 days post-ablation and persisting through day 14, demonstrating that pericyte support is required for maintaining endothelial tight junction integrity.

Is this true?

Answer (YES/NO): NO